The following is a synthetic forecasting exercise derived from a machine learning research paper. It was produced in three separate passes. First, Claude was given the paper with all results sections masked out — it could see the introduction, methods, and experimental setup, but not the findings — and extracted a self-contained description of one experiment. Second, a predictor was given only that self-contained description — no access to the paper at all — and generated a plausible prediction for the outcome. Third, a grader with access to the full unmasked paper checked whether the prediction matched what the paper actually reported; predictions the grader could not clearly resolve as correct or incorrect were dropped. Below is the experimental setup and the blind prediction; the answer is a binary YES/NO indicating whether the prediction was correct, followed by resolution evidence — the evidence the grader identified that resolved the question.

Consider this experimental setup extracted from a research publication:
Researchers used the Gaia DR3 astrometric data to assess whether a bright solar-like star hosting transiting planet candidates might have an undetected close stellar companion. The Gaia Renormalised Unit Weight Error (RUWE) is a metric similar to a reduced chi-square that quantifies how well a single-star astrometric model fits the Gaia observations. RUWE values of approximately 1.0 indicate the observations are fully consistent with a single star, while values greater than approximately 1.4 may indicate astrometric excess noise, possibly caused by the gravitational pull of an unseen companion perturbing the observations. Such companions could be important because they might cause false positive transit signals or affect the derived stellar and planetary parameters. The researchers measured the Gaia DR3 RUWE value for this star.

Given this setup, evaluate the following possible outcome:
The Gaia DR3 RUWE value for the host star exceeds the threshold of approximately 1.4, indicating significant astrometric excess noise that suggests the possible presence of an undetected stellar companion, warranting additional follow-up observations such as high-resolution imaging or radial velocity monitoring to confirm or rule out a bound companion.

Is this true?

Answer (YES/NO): NO